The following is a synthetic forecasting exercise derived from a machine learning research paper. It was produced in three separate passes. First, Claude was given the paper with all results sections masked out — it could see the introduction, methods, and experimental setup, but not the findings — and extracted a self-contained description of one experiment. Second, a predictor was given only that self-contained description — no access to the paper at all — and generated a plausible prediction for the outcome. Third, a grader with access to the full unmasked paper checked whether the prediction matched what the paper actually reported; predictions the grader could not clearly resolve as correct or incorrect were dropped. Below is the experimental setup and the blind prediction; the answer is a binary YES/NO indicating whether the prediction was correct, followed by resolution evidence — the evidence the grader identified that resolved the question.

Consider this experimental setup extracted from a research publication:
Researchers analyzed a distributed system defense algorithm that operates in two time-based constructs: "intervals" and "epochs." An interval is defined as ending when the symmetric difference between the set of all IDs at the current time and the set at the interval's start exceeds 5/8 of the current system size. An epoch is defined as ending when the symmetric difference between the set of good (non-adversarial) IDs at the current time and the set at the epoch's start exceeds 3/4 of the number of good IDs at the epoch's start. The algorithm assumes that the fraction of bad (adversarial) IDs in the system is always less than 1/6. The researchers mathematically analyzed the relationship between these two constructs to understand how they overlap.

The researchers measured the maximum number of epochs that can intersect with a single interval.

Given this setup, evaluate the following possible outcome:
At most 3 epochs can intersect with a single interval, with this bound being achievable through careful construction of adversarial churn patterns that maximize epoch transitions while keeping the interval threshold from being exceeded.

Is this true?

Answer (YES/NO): NO